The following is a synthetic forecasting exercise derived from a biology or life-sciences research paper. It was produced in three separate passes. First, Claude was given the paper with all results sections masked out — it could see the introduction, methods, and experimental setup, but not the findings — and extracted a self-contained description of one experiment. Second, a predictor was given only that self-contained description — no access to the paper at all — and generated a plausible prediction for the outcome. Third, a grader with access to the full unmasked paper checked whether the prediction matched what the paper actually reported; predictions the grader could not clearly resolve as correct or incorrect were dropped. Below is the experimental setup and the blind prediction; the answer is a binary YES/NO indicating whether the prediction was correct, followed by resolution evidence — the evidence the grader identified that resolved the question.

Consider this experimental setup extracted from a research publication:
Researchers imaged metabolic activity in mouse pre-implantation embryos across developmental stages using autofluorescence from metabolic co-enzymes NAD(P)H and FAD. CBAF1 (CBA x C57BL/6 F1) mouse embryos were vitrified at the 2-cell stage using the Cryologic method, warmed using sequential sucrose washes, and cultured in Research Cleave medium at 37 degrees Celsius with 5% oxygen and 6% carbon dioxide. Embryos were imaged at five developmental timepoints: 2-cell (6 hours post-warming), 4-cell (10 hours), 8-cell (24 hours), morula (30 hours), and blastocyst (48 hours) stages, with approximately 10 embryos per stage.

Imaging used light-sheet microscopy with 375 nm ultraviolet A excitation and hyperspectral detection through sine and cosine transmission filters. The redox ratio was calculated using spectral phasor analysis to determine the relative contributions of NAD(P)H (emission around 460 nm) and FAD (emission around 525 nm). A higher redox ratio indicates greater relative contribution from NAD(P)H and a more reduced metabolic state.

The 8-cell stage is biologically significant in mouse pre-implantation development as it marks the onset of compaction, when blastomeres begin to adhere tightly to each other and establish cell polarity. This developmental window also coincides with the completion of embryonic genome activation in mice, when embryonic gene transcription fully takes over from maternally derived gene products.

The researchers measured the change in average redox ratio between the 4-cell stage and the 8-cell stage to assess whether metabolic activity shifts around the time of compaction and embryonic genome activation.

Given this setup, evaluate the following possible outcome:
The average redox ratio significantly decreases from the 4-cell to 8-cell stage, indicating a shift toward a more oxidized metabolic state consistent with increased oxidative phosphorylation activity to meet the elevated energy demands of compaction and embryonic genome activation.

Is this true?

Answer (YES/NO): NO